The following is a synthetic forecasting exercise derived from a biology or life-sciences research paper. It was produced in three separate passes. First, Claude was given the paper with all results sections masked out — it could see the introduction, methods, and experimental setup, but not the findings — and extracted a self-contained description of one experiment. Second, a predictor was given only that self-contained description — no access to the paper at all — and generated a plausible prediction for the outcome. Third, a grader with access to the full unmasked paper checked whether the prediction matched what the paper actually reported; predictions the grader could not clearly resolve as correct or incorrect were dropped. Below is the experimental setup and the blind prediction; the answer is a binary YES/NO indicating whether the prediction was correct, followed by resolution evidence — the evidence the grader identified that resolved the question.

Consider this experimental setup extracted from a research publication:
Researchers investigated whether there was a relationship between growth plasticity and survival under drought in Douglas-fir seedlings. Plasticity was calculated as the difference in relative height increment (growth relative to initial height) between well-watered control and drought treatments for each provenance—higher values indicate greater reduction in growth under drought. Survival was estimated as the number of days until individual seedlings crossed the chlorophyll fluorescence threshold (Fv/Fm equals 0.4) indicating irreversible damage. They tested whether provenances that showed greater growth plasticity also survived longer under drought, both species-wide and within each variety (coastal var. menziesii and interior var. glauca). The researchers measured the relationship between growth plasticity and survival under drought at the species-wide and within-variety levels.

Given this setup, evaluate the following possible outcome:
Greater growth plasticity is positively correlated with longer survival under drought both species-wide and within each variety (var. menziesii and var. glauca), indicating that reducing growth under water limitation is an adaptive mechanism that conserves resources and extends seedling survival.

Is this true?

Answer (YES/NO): NO